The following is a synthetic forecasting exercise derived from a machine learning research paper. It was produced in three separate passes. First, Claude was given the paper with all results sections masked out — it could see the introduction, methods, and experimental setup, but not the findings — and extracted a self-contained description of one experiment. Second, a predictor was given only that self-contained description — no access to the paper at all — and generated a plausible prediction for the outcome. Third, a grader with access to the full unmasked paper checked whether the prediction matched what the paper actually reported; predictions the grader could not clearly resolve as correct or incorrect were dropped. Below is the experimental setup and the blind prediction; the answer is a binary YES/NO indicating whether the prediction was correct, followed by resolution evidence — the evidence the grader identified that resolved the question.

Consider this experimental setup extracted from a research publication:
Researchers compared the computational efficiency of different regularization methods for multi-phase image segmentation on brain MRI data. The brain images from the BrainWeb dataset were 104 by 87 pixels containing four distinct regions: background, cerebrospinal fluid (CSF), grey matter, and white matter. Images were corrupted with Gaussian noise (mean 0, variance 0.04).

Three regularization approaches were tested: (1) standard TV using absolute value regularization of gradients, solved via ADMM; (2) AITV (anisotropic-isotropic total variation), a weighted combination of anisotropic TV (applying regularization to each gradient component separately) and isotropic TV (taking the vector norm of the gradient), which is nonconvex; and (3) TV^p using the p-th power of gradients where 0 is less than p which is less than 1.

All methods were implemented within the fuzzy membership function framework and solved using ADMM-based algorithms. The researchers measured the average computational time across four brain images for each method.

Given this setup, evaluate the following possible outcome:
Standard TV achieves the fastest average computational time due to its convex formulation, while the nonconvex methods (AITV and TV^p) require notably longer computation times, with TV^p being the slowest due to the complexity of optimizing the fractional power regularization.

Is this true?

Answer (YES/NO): NO